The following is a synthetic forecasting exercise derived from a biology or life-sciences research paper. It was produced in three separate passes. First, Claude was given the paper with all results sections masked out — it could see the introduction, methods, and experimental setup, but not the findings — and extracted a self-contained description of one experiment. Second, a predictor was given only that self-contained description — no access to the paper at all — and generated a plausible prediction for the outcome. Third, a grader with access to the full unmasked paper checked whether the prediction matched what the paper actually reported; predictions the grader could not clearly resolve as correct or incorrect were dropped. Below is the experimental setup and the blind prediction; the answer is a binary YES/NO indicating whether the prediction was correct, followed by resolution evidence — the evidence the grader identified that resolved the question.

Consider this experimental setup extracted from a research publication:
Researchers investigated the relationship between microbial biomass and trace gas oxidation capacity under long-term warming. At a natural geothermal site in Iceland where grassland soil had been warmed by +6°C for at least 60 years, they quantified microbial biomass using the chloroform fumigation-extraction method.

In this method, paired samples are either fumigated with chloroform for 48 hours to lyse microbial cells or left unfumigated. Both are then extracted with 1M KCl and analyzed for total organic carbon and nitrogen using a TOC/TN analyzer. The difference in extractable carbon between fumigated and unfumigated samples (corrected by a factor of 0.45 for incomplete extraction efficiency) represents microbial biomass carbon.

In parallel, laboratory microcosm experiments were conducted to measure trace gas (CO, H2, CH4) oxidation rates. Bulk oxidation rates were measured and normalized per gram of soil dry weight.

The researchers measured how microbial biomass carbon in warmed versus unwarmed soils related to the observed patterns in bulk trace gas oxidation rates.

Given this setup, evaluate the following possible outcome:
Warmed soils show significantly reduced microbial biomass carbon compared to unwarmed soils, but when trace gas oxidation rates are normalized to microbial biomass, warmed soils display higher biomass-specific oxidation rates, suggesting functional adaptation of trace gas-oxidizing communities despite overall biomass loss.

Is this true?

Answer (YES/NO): NO